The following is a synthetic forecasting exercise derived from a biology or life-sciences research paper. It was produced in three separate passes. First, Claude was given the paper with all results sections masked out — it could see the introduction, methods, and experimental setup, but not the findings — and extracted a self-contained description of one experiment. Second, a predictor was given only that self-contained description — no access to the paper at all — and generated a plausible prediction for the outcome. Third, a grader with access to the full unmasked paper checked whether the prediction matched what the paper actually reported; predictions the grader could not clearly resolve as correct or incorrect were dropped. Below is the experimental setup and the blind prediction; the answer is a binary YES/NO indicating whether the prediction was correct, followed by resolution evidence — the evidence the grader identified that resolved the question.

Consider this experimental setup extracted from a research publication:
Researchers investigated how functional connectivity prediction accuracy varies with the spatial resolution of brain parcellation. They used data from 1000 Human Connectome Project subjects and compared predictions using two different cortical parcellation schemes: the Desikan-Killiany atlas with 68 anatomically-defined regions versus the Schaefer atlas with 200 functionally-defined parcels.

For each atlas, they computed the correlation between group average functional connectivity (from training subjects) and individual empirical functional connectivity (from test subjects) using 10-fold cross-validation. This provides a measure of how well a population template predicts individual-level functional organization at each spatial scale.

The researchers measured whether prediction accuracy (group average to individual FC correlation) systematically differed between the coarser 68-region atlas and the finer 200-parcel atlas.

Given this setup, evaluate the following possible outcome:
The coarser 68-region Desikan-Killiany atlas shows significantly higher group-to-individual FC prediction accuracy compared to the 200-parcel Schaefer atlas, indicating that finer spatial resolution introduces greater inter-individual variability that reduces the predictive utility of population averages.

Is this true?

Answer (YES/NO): YES